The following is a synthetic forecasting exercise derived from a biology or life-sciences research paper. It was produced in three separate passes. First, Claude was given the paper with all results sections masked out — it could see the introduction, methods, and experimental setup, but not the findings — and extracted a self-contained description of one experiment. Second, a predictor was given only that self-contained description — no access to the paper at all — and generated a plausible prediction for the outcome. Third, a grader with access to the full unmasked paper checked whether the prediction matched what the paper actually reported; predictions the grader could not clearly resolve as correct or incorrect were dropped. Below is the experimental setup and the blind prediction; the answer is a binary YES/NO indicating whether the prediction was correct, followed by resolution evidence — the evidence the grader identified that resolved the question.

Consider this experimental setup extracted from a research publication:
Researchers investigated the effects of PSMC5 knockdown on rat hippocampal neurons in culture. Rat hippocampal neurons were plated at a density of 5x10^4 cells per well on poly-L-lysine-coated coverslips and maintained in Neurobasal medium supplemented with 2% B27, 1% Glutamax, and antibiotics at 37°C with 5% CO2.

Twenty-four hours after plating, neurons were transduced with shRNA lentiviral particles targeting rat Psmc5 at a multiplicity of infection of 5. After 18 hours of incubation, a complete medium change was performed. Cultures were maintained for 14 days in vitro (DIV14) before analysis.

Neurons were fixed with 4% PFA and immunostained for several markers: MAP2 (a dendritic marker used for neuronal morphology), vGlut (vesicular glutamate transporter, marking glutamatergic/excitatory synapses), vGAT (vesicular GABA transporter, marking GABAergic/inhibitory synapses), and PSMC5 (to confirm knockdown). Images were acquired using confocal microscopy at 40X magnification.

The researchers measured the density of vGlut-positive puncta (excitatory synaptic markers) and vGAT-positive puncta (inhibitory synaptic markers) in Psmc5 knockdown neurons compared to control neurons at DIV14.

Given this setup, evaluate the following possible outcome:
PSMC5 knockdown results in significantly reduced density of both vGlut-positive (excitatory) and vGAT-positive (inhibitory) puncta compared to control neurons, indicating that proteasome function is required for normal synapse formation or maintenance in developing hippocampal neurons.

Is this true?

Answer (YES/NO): NO